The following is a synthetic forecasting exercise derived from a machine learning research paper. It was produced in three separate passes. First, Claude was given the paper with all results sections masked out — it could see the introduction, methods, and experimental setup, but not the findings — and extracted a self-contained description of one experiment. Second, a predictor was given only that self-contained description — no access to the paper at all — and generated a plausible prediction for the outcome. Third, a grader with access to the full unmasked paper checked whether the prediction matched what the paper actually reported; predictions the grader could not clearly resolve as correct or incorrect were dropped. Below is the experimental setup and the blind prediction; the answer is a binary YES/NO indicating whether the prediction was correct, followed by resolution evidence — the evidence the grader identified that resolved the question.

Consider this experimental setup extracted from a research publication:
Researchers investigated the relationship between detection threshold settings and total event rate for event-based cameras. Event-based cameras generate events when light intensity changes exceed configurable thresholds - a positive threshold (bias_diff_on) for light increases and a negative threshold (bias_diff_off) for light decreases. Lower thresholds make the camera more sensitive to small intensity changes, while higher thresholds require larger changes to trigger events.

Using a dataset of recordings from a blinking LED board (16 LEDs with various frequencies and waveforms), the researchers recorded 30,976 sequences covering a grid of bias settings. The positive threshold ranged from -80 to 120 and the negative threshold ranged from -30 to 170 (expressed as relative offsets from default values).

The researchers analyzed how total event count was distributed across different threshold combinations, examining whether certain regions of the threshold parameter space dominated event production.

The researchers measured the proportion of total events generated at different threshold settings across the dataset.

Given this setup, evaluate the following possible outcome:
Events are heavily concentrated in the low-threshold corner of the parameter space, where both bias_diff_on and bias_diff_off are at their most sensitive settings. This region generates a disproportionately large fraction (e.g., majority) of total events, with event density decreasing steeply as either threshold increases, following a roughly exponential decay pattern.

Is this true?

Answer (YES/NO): NO